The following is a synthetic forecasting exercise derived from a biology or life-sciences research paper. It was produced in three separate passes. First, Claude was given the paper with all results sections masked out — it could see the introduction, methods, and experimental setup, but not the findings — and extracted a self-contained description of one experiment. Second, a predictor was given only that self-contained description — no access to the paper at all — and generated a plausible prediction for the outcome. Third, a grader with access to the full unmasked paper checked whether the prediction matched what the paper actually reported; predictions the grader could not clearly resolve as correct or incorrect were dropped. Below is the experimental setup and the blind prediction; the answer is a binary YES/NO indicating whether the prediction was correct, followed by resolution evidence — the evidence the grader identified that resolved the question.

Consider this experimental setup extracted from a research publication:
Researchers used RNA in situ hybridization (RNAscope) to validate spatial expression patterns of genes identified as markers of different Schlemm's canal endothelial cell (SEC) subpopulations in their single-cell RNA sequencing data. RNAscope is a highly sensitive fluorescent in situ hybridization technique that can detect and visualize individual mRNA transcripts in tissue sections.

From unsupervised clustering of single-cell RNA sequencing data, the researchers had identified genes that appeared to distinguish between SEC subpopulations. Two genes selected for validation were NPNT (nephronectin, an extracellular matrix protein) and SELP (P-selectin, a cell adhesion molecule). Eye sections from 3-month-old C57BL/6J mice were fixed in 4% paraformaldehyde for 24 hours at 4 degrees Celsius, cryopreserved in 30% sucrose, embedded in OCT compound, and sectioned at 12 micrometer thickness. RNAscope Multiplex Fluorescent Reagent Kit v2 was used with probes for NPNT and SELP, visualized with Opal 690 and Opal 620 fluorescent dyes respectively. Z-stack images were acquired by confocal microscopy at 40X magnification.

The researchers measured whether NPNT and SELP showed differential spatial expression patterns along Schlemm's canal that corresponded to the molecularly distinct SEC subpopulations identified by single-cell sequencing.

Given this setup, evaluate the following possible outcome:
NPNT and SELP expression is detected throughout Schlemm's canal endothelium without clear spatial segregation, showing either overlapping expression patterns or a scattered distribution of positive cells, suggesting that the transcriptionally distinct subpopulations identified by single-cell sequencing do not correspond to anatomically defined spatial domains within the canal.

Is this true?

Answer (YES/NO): NO